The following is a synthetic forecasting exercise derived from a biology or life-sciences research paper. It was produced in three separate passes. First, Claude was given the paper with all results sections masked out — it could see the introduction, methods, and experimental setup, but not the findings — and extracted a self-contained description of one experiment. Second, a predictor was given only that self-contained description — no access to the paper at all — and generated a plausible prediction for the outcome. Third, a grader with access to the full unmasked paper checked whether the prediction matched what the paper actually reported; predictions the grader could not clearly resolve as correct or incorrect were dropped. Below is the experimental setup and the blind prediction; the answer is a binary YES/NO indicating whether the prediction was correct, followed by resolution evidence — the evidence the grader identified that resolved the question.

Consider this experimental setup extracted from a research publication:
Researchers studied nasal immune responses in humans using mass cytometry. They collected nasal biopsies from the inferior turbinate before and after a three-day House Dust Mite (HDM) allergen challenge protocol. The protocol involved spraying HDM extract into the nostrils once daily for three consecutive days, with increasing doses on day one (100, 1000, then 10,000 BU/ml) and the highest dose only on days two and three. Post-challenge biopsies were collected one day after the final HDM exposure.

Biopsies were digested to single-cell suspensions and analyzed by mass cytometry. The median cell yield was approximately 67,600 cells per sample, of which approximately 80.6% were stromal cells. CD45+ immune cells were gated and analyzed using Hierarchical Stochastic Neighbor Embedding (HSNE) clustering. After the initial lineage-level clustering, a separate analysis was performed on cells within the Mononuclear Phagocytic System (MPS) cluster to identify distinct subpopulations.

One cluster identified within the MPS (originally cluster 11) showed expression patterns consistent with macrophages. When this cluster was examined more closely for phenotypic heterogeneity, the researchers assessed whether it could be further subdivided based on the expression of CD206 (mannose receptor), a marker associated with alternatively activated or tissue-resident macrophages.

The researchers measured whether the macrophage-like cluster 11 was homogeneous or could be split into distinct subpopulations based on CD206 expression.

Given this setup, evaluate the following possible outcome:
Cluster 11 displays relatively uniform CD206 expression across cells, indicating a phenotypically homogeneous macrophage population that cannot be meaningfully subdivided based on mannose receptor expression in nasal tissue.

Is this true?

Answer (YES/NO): NO